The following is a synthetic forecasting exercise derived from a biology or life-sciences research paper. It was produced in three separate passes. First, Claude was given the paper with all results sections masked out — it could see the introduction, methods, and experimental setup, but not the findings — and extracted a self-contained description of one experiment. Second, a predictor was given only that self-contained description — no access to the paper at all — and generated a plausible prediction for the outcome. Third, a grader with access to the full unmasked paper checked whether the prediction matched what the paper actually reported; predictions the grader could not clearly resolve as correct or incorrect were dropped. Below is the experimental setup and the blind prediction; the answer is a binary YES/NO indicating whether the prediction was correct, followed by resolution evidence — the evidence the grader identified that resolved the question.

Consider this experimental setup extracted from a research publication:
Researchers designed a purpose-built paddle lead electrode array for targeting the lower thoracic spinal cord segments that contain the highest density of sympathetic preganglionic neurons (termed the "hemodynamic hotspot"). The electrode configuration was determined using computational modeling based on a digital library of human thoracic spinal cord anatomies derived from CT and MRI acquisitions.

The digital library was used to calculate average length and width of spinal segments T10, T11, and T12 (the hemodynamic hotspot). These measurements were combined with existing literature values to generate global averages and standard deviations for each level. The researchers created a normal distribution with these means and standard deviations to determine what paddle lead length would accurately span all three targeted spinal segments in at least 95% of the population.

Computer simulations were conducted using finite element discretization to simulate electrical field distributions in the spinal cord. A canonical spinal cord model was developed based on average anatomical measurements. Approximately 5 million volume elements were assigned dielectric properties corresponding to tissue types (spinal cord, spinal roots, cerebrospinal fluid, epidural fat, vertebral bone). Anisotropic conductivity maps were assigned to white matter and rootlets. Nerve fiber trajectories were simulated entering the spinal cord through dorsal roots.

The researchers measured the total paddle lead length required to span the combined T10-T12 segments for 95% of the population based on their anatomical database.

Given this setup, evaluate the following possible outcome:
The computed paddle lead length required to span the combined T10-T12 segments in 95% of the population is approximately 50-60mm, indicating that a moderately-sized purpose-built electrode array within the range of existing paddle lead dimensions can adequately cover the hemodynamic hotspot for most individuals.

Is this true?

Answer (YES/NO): NO